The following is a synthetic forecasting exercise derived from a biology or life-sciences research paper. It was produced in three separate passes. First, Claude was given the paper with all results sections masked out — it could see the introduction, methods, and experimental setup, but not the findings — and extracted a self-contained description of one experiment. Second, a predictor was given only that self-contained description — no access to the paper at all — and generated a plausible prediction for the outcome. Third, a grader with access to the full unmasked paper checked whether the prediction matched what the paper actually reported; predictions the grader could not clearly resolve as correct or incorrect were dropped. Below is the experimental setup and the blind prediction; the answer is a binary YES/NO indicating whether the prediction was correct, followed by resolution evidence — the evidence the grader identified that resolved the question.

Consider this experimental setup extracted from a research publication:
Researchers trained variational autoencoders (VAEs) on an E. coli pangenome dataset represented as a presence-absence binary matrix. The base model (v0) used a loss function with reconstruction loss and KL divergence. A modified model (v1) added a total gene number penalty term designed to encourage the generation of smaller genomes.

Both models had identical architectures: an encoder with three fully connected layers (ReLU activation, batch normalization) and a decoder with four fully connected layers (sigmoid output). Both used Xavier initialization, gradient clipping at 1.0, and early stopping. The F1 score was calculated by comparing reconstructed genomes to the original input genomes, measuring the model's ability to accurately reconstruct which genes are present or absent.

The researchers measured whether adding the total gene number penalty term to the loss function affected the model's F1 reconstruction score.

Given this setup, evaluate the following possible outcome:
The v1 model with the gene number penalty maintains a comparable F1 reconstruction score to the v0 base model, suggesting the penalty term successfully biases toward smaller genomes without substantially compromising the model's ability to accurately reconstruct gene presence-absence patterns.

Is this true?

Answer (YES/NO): YES